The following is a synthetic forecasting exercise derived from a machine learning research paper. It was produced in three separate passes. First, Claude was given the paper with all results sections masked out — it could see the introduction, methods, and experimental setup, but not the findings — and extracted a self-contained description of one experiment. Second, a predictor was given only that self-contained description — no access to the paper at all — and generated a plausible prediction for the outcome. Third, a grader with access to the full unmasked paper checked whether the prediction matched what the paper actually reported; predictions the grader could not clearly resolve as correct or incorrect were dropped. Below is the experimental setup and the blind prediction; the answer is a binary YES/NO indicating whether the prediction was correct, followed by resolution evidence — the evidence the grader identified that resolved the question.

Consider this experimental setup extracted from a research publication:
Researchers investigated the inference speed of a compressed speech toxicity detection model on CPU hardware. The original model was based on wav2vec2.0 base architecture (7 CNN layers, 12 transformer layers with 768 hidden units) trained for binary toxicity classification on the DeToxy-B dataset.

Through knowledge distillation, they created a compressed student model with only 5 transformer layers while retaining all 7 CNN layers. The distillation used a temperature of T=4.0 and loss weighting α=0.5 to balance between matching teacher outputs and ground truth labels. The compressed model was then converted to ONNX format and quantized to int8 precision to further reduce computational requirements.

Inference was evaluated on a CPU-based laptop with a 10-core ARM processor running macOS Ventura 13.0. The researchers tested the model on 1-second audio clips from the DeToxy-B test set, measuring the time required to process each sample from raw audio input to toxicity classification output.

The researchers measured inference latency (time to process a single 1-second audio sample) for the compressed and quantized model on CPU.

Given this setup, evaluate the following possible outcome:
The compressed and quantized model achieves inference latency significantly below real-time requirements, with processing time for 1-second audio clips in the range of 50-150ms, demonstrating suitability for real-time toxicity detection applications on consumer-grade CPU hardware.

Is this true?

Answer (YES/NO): NO